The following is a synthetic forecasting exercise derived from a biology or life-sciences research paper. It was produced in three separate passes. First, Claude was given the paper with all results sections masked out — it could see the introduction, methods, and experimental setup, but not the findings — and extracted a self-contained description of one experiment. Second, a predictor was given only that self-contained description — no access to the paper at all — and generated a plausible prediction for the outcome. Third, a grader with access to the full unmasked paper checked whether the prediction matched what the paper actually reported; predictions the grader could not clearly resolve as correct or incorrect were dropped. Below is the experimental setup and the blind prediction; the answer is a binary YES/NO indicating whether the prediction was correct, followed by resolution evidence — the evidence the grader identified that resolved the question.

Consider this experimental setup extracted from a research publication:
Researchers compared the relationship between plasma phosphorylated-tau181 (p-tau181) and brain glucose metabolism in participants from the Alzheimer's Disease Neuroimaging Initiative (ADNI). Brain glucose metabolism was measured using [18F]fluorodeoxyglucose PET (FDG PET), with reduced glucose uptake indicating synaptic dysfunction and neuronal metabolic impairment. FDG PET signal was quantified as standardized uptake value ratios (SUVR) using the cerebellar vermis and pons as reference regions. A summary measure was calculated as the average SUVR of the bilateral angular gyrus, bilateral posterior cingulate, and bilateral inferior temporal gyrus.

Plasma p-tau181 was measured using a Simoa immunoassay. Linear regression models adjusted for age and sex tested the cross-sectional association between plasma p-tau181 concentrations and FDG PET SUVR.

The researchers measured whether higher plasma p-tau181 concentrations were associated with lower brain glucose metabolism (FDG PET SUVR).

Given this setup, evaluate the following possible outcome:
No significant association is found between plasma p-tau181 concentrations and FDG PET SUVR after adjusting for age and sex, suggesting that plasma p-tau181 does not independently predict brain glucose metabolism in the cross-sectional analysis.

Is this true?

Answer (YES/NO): NO